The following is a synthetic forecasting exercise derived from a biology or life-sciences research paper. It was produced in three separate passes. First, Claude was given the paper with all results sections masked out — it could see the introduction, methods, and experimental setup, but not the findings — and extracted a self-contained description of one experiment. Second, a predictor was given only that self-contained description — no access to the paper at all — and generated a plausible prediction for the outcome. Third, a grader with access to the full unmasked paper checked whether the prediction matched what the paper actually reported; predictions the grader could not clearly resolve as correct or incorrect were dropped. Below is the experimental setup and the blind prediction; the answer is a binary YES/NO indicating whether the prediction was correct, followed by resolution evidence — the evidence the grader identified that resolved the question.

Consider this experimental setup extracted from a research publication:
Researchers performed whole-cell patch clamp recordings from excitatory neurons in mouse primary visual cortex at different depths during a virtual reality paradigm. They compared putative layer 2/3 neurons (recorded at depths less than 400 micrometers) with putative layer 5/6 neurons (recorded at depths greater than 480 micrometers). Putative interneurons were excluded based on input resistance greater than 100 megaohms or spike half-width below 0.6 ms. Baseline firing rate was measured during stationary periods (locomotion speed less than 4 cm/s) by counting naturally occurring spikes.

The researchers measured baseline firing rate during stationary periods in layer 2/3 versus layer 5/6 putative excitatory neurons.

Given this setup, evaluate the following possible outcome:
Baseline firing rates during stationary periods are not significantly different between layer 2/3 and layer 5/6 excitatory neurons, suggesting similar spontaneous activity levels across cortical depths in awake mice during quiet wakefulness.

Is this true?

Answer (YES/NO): NO